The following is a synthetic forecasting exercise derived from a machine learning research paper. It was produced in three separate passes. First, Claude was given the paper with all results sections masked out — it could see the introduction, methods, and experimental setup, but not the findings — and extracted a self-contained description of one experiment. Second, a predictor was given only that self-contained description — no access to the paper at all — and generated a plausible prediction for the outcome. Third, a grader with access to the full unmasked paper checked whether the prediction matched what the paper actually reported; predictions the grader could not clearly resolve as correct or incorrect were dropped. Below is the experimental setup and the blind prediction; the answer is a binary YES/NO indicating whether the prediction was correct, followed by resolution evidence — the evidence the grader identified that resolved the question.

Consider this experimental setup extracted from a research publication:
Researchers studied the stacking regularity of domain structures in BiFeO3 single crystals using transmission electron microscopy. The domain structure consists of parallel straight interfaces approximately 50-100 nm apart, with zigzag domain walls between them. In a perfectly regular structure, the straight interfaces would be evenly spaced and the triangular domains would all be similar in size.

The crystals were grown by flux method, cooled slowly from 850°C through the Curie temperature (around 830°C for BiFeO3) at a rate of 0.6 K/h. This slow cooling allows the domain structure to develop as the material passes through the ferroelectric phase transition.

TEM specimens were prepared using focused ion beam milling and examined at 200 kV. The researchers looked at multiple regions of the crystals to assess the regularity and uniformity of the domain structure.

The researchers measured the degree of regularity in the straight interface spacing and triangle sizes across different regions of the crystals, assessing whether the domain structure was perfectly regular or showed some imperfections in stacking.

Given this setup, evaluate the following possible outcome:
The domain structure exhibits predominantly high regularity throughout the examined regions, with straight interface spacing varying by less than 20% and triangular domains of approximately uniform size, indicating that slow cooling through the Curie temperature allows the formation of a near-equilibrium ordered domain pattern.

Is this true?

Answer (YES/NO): NO